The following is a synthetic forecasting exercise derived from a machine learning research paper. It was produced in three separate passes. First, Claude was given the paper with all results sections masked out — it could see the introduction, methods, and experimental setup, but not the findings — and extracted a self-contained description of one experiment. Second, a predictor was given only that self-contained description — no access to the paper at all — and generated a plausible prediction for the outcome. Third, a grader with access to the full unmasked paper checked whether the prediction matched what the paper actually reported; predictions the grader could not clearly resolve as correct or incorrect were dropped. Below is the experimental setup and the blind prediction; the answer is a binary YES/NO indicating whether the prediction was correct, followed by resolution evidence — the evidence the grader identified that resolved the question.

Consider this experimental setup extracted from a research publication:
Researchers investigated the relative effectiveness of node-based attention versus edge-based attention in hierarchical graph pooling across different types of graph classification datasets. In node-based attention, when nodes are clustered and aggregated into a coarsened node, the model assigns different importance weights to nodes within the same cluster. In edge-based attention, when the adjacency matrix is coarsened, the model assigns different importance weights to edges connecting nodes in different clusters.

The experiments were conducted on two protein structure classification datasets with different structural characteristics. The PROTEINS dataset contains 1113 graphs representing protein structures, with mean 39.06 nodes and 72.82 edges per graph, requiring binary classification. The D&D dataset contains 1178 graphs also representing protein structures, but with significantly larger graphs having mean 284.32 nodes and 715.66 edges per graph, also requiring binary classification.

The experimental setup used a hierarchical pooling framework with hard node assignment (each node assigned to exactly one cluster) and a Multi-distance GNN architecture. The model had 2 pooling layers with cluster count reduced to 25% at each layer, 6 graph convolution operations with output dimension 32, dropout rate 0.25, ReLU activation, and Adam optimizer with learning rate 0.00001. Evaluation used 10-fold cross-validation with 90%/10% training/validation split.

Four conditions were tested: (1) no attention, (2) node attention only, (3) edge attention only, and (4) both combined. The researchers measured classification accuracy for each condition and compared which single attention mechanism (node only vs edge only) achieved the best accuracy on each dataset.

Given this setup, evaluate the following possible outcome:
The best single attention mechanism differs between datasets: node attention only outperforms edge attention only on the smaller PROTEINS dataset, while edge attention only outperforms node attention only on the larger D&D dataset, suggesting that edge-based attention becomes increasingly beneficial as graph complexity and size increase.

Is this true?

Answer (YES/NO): YES